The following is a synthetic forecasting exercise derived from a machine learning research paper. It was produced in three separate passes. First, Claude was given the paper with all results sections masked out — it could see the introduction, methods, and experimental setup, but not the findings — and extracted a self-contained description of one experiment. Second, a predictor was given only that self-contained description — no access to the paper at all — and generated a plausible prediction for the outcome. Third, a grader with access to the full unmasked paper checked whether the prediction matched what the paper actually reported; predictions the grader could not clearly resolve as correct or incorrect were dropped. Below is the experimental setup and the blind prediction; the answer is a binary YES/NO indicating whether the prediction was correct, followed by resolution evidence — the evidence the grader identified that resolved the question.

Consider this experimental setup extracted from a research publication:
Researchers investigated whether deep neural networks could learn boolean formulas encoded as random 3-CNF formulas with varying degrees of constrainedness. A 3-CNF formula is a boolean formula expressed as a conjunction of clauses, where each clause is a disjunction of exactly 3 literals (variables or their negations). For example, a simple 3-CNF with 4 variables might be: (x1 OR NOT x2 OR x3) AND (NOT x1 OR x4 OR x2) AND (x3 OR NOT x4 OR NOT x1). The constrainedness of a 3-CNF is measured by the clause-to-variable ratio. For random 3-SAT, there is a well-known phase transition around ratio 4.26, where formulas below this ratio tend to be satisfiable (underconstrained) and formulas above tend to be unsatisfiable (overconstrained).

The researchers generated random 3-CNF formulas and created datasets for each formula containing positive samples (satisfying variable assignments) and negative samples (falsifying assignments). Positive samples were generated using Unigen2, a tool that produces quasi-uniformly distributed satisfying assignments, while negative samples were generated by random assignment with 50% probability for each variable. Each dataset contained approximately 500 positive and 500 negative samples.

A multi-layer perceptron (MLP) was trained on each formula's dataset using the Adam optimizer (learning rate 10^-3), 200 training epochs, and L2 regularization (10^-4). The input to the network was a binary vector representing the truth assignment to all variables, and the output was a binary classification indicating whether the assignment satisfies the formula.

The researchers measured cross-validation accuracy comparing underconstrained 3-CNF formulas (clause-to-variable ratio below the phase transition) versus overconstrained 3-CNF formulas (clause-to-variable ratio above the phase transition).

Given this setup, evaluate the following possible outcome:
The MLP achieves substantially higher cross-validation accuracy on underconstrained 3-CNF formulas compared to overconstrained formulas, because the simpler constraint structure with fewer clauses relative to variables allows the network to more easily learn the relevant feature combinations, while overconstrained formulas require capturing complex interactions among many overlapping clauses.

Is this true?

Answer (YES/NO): NO